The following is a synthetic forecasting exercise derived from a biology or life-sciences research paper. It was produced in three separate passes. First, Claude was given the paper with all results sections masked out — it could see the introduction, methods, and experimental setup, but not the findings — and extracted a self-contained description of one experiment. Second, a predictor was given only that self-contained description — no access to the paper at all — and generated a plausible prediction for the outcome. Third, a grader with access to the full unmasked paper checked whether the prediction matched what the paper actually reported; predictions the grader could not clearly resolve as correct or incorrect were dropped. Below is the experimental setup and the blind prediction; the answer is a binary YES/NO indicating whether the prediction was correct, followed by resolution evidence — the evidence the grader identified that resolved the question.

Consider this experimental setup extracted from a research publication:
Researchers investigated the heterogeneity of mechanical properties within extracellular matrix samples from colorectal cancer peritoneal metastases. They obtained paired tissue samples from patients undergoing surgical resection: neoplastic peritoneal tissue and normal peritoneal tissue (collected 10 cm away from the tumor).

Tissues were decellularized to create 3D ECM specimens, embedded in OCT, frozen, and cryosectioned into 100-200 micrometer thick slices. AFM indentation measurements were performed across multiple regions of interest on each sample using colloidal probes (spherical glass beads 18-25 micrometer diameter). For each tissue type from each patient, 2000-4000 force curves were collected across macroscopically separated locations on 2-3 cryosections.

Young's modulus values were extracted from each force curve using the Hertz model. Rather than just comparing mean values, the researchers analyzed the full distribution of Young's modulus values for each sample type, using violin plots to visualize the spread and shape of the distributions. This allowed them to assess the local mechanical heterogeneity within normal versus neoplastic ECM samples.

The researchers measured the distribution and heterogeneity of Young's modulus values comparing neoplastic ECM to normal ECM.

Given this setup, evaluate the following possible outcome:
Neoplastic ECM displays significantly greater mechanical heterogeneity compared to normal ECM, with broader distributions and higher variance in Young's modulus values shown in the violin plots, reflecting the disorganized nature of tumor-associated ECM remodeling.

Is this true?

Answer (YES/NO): NO